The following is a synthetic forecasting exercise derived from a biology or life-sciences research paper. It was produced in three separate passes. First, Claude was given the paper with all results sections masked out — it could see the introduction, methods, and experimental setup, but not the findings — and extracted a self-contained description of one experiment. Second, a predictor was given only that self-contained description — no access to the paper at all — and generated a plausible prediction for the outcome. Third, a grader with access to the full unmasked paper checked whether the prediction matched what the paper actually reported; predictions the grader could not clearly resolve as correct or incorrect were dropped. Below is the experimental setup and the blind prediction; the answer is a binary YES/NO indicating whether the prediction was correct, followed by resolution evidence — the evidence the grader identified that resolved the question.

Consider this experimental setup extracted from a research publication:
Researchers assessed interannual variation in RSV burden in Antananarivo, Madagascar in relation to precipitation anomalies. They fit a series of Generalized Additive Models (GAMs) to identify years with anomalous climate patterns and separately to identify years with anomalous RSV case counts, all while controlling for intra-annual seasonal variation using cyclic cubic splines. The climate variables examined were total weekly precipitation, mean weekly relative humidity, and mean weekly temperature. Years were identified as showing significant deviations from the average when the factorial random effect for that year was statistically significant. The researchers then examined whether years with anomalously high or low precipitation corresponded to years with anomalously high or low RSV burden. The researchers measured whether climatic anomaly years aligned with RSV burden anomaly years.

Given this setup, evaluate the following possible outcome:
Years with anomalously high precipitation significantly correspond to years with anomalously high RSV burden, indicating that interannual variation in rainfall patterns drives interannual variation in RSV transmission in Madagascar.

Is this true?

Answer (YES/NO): NO